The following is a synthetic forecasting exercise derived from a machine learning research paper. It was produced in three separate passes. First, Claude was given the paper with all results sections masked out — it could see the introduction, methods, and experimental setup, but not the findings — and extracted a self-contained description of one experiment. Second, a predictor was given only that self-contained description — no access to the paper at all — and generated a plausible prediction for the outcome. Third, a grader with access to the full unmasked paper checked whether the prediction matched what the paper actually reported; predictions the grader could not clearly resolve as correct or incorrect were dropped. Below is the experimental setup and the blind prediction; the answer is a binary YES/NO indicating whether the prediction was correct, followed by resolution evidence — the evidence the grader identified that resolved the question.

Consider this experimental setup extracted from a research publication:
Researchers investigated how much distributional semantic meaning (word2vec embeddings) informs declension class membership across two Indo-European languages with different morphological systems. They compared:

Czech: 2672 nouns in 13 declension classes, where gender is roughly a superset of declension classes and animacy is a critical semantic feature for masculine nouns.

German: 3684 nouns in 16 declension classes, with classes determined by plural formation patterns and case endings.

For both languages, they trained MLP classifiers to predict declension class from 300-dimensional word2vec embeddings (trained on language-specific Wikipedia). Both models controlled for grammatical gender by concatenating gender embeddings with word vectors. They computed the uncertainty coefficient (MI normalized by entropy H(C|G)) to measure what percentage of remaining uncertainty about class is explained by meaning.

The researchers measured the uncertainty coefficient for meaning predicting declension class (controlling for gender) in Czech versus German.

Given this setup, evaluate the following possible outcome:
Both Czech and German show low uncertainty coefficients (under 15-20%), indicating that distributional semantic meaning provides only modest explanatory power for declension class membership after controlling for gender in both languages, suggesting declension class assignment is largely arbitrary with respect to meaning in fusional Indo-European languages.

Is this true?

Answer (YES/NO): NO